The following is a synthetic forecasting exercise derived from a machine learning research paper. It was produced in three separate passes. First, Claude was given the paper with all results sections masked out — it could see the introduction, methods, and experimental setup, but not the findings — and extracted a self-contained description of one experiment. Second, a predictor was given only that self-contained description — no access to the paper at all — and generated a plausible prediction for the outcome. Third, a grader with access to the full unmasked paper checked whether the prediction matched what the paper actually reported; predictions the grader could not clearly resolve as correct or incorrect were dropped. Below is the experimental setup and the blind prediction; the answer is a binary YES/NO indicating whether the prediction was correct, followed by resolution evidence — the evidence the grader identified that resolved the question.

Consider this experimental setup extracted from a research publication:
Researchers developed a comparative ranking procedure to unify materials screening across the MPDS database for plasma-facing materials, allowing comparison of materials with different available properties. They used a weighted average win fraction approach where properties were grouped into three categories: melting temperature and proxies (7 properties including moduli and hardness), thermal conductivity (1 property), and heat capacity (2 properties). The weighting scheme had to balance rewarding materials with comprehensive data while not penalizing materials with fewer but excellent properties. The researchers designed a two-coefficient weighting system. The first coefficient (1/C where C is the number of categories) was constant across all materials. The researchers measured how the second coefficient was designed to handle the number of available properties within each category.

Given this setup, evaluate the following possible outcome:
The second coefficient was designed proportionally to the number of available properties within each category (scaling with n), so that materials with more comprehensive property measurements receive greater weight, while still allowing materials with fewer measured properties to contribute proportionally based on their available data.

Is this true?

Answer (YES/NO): NO